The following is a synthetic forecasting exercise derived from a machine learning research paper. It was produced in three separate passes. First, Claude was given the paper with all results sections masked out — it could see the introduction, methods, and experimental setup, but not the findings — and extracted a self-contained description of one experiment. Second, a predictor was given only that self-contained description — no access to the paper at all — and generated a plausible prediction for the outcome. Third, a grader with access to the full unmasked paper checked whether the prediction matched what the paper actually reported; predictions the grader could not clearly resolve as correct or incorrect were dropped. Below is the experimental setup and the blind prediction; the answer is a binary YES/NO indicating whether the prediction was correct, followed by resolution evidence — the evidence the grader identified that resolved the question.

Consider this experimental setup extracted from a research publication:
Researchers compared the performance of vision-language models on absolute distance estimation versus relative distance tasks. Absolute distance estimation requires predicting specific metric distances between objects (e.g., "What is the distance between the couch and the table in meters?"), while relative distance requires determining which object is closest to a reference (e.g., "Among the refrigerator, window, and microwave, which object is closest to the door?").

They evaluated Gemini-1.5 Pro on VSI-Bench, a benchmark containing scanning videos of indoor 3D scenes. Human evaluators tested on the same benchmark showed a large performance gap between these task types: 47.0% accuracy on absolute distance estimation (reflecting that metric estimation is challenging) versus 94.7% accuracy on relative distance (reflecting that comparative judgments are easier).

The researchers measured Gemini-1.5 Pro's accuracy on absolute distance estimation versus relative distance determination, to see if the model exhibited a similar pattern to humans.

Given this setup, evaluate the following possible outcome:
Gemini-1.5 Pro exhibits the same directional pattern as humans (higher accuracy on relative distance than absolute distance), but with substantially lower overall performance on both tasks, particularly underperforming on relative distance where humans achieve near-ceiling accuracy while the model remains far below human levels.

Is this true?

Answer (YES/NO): YES